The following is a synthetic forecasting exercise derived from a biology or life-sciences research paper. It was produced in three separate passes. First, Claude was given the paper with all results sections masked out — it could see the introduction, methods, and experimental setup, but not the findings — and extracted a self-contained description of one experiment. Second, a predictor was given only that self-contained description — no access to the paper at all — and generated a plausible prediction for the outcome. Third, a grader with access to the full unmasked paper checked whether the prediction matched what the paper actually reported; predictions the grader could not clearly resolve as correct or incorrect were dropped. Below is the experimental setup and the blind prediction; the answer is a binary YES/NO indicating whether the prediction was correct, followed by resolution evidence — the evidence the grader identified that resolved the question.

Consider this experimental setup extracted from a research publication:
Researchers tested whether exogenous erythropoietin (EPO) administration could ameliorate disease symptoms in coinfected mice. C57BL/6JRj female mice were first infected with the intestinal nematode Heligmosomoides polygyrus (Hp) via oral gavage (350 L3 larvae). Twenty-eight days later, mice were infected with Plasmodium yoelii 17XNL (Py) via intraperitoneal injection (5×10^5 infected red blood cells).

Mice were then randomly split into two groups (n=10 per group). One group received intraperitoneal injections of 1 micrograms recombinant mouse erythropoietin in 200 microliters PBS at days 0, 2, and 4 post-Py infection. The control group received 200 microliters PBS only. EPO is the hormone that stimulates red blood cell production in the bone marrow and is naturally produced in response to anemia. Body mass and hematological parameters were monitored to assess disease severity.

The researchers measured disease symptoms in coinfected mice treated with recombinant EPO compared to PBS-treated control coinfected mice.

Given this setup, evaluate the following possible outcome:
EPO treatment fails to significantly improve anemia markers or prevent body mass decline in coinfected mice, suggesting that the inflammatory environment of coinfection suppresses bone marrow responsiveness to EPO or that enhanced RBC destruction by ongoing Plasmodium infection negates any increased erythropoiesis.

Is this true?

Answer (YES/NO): NO